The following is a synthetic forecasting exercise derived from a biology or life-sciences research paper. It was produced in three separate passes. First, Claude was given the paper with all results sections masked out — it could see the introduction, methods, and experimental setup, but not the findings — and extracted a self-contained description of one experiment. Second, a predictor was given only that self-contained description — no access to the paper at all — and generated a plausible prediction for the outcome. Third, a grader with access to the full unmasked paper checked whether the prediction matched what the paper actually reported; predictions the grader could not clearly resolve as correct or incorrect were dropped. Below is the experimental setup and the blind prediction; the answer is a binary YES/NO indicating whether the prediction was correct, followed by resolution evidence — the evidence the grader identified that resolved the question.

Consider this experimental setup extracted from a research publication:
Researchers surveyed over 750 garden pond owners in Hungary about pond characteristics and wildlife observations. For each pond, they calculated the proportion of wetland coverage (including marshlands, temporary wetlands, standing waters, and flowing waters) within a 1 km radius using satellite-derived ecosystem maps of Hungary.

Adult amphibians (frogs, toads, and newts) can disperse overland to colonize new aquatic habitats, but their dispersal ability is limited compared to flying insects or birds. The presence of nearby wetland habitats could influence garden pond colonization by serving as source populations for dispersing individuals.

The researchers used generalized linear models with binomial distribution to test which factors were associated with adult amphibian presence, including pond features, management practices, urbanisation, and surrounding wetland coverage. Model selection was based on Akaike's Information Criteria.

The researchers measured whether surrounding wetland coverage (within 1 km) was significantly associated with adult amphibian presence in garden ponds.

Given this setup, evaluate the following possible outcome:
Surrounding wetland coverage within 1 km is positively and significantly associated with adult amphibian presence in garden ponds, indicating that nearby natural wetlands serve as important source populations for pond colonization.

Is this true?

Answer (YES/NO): NO